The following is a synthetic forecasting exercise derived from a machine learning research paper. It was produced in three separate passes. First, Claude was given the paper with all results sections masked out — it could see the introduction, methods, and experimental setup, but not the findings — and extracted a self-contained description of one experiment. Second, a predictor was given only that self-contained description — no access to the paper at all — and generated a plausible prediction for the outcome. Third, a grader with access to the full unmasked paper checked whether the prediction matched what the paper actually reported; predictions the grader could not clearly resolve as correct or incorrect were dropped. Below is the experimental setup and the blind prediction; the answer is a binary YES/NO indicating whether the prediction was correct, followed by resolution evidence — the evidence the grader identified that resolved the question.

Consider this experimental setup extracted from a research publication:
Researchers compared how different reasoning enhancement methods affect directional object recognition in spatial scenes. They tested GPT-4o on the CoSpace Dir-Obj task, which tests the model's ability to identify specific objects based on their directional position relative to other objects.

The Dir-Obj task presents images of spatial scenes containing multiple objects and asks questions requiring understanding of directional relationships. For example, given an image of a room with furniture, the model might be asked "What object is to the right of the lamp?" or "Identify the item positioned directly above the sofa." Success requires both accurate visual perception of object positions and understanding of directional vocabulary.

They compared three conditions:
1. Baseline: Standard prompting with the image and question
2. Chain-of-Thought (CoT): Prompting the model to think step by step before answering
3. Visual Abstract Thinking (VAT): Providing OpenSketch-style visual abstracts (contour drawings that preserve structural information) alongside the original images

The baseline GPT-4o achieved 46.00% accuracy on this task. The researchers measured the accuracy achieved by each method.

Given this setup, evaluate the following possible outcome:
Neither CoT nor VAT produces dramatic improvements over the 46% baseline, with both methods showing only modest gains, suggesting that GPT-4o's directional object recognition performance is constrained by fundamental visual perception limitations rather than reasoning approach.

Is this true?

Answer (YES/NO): NO